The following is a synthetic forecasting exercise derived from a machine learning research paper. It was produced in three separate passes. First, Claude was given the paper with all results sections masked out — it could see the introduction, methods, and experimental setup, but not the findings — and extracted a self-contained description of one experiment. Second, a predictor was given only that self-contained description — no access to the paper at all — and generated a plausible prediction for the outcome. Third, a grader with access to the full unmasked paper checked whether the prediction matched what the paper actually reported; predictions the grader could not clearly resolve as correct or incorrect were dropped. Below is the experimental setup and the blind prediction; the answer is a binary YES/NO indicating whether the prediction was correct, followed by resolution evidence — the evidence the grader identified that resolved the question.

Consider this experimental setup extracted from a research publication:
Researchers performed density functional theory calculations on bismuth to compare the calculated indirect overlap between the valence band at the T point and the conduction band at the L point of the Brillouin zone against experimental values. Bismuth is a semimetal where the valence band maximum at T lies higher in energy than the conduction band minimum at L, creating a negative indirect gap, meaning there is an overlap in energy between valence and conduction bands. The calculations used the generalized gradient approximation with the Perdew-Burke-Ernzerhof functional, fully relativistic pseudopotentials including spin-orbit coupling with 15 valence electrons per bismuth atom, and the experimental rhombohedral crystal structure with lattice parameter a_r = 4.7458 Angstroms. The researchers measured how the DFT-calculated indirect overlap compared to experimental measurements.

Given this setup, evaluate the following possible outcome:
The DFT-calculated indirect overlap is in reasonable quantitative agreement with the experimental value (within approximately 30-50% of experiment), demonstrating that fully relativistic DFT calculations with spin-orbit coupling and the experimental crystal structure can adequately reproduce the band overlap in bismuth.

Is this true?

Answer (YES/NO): NO